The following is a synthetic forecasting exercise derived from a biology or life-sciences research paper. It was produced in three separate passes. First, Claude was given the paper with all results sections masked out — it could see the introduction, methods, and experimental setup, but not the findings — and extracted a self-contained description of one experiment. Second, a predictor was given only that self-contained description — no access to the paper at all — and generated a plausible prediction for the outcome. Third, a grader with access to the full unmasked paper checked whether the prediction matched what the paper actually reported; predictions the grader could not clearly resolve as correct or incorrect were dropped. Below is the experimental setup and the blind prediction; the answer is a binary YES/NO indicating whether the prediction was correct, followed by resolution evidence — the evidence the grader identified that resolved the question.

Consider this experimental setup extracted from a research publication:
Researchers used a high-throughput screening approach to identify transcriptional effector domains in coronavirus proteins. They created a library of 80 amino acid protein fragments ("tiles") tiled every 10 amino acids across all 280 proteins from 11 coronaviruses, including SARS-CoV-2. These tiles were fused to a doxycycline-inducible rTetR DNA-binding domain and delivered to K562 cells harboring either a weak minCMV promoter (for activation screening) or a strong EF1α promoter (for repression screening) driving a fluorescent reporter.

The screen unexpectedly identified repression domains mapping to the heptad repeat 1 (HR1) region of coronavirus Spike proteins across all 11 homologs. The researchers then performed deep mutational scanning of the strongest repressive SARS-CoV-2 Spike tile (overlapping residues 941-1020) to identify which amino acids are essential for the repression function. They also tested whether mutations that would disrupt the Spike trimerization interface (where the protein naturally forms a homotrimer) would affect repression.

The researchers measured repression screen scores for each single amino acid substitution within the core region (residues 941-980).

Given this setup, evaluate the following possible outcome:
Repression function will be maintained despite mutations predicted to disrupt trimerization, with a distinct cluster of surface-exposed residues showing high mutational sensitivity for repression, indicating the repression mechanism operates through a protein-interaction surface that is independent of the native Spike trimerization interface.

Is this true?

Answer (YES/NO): NO